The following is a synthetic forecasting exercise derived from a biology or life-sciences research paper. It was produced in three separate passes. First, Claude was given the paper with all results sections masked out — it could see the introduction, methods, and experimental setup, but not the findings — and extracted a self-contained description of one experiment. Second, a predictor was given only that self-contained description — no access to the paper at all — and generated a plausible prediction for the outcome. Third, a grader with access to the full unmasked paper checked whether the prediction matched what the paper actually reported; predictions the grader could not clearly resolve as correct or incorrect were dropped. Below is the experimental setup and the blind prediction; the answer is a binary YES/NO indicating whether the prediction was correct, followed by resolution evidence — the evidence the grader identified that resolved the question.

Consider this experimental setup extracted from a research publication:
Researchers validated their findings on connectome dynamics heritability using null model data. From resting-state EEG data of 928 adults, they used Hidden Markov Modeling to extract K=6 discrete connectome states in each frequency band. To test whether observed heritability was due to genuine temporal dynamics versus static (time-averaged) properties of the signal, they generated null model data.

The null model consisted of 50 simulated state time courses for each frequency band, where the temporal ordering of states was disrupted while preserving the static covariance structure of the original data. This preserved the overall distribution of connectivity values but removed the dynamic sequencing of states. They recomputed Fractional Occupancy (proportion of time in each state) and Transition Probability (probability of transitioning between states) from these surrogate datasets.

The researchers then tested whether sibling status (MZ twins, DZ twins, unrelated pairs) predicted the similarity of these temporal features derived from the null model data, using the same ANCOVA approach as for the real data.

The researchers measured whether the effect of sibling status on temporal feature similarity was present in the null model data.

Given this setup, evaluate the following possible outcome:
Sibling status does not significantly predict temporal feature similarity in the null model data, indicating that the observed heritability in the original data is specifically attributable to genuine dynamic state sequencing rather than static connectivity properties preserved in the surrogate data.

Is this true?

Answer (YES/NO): YES